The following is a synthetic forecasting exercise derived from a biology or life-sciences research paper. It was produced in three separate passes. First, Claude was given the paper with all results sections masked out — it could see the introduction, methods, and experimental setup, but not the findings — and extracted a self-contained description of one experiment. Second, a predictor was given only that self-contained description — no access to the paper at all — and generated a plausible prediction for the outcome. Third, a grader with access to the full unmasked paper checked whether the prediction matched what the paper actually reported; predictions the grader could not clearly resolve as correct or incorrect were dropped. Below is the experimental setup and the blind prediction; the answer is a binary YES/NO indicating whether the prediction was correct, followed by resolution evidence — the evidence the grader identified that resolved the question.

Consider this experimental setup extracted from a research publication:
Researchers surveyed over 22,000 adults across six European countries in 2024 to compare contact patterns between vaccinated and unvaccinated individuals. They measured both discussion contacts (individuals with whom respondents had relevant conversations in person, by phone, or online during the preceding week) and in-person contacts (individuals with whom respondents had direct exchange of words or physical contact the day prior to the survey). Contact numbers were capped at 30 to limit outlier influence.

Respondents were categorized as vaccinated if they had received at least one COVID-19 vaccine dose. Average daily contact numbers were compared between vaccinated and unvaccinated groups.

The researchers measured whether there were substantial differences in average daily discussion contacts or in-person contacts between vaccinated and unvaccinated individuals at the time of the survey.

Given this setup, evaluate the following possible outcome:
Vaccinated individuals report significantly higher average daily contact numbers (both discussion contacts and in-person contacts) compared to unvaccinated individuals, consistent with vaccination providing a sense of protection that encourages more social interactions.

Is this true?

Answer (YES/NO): NO